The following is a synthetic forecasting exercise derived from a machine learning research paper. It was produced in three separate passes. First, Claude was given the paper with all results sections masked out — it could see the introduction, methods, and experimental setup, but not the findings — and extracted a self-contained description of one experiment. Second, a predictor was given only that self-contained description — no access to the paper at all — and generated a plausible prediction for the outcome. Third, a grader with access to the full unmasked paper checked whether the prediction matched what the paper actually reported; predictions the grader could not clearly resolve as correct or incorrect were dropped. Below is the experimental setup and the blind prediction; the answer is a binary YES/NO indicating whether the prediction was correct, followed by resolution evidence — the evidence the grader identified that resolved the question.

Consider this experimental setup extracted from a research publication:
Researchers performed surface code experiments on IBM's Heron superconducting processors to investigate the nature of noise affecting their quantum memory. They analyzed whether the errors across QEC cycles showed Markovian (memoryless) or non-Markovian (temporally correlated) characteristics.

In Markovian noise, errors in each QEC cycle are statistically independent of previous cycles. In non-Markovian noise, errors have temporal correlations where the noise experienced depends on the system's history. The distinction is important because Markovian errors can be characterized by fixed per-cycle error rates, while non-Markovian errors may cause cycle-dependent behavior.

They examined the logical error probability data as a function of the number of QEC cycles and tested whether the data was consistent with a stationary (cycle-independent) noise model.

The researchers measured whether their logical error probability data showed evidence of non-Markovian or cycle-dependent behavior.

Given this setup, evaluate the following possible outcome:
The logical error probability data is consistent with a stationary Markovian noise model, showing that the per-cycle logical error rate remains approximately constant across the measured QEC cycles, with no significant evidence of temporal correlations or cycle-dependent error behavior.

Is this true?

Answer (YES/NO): NO